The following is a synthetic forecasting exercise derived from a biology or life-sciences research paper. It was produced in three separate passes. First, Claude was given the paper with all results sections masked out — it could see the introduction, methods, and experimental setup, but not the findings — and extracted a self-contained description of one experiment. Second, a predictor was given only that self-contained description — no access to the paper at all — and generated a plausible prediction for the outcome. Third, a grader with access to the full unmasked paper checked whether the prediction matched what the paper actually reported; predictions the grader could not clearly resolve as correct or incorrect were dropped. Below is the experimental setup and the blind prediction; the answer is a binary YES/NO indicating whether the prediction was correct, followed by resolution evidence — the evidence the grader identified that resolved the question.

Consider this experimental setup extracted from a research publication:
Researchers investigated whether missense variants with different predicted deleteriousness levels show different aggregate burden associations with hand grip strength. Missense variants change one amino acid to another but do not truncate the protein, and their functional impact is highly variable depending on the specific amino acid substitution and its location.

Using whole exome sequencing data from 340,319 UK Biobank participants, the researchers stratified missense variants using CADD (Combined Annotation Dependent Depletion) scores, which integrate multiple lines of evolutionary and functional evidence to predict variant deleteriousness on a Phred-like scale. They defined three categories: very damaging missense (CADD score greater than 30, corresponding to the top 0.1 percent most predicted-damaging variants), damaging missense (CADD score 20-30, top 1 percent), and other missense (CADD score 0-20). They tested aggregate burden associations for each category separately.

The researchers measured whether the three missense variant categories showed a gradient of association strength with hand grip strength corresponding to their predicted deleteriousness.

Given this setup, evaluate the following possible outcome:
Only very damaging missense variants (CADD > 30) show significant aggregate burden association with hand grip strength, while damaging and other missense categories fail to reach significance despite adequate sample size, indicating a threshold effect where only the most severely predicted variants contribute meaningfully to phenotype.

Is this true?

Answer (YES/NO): NO